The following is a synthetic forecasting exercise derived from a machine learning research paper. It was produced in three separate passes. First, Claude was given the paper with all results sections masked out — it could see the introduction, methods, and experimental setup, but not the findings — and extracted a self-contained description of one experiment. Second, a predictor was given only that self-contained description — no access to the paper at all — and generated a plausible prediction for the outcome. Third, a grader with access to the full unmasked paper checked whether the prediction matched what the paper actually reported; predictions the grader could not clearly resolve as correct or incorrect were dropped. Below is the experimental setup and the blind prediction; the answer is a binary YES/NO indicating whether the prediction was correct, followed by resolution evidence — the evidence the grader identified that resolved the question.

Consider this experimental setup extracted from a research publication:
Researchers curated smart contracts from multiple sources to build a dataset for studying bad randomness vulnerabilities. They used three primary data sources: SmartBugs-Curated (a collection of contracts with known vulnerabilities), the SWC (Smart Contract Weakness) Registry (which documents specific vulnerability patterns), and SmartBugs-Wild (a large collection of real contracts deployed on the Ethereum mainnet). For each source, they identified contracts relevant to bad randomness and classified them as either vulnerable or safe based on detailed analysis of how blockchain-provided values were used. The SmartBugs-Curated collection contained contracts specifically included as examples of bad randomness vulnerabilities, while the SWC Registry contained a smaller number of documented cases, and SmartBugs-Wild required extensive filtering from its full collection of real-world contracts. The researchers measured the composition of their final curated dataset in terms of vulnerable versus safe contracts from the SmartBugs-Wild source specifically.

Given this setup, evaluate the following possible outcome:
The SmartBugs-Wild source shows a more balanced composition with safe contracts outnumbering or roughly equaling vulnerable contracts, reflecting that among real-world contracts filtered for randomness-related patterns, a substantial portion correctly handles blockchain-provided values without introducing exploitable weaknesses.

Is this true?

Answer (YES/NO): NO